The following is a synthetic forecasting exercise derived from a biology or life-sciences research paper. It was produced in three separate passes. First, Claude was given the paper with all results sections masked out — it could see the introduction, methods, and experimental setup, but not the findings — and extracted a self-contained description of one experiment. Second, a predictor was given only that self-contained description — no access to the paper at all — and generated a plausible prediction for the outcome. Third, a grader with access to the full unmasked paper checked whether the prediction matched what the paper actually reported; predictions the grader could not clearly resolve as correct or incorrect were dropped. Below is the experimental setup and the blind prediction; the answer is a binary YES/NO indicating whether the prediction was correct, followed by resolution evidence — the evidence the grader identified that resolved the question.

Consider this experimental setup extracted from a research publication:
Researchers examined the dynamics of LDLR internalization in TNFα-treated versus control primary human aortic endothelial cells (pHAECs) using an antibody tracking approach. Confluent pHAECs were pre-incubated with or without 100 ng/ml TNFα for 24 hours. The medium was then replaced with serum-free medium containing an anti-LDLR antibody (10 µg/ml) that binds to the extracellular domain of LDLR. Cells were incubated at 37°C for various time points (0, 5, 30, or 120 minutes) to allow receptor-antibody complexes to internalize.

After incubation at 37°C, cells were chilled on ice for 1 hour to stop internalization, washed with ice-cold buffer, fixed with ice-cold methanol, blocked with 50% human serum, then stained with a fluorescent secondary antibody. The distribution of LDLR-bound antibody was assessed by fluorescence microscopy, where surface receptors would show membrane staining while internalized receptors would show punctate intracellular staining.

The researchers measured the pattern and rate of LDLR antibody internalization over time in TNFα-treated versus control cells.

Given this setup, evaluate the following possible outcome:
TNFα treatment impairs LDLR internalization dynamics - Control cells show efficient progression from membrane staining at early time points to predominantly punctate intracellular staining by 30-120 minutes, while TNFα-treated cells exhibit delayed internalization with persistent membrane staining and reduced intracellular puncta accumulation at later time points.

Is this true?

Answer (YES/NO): NO